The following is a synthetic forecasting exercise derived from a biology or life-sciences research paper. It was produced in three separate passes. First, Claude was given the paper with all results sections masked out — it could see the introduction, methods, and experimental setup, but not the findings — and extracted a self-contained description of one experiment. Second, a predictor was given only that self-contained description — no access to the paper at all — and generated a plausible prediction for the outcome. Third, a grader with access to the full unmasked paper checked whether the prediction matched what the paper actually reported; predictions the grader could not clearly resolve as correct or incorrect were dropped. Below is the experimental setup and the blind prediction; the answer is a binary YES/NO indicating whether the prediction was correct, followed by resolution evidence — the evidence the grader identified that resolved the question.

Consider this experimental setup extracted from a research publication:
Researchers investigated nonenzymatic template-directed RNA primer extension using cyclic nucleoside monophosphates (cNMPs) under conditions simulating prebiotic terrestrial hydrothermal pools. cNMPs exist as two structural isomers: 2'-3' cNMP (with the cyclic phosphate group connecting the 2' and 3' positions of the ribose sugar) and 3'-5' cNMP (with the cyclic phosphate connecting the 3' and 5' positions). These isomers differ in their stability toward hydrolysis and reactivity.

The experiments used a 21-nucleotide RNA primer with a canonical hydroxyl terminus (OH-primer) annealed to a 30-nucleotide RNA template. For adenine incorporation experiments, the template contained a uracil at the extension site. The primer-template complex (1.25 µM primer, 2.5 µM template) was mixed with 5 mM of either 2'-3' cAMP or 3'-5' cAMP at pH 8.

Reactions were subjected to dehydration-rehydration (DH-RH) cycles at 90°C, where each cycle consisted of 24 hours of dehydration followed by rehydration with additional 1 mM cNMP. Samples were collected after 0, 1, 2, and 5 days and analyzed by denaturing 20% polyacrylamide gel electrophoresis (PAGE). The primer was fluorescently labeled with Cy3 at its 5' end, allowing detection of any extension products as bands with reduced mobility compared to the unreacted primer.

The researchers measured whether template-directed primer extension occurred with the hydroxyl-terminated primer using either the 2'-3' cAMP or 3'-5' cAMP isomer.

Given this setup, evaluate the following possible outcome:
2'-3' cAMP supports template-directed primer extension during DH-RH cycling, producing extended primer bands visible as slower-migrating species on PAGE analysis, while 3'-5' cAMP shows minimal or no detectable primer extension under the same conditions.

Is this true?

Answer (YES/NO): YES